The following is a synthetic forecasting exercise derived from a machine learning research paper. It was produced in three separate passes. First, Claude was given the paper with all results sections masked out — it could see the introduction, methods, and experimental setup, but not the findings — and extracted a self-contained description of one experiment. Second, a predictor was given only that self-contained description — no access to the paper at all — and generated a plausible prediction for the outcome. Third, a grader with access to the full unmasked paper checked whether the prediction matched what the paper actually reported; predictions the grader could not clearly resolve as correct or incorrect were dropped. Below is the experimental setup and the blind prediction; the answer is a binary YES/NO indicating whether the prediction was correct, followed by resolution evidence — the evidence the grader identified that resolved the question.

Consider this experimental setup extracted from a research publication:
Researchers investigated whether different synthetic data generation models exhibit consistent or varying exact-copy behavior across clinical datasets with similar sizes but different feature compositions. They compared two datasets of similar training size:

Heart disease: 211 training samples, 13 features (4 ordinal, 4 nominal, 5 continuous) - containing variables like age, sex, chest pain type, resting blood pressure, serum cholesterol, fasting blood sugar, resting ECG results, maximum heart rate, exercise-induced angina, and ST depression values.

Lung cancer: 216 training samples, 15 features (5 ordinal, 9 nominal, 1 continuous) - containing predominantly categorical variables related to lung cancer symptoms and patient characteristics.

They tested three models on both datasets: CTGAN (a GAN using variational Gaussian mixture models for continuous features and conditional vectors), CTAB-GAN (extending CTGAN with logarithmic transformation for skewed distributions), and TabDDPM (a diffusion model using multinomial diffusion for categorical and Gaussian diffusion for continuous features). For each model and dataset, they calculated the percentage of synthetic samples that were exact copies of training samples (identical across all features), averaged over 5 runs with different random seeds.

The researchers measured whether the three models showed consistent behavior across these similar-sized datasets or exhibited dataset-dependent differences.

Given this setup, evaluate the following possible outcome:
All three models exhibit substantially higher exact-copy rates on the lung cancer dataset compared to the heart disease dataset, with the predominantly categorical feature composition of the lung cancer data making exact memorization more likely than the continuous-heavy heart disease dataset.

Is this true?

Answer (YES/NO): NO